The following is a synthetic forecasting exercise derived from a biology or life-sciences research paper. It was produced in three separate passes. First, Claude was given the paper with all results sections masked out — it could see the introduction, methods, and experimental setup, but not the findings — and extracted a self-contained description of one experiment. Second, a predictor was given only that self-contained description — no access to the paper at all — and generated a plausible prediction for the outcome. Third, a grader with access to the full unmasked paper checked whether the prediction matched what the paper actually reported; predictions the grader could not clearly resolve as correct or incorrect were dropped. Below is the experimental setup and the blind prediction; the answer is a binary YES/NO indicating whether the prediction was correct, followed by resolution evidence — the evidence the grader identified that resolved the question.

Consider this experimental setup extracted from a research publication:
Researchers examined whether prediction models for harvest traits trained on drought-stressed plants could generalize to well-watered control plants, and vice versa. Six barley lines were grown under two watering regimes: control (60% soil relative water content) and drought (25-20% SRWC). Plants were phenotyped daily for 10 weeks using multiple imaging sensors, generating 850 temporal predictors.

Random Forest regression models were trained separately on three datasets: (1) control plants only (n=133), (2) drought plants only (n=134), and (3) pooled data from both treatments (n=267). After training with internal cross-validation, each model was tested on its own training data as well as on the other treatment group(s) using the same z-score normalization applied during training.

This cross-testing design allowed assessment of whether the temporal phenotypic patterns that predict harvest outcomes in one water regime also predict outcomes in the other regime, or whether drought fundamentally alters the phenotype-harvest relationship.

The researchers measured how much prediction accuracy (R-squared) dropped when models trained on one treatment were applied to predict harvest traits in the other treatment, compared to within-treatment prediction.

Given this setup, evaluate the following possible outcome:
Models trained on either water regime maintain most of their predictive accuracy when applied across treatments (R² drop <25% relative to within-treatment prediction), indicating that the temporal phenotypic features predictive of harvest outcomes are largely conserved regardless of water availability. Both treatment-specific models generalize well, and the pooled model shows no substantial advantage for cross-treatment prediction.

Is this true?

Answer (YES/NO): NO